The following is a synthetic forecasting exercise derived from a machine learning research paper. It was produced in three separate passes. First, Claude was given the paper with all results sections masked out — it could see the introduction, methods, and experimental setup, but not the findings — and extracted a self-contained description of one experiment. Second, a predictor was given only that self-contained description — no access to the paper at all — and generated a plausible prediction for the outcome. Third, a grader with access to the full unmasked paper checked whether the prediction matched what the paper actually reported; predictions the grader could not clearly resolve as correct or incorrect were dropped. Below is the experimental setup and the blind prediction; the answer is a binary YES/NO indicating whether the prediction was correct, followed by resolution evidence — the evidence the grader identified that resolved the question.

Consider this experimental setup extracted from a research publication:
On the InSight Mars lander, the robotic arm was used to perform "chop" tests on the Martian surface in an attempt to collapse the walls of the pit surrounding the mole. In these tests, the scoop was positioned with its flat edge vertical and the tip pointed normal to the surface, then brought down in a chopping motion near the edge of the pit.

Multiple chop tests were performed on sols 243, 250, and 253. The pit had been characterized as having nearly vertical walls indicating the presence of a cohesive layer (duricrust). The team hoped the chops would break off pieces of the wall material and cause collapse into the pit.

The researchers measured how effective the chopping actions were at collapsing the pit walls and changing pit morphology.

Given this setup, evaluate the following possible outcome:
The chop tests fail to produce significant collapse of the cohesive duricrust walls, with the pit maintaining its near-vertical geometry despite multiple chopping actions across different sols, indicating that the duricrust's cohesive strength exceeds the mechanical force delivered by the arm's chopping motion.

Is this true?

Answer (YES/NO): YES